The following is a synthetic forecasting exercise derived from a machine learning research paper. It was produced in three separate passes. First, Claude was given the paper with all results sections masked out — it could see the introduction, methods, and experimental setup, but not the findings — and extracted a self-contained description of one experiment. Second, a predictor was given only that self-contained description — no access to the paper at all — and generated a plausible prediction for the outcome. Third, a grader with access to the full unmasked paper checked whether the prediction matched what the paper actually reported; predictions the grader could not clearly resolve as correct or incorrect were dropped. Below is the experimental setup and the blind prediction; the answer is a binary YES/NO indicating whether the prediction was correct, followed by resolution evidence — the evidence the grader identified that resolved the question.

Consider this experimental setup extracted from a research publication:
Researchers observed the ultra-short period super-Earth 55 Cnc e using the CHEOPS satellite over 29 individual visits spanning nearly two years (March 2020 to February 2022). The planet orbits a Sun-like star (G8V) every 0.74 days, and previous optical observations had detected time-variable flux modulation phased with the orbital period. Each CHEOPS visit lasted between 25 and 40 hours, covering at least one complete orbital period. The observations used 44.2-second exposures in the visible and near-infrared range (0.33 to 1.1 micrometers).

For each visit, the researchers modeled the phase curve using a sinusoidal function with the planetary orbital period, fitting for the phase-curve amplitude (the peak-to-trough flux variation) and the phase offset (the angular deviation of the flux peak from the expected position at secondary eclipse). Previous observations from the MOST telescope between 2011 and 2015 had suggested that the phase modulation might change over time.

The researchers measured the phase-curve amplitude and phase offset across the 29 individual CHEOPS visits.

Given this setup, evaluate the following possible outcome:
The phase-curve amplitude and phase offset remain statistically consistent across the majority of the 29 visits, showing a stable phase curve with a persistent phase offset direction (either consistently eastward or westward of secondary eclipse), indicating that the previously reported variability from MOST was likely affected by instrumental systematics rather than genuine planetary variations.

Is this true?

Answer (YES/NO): NO